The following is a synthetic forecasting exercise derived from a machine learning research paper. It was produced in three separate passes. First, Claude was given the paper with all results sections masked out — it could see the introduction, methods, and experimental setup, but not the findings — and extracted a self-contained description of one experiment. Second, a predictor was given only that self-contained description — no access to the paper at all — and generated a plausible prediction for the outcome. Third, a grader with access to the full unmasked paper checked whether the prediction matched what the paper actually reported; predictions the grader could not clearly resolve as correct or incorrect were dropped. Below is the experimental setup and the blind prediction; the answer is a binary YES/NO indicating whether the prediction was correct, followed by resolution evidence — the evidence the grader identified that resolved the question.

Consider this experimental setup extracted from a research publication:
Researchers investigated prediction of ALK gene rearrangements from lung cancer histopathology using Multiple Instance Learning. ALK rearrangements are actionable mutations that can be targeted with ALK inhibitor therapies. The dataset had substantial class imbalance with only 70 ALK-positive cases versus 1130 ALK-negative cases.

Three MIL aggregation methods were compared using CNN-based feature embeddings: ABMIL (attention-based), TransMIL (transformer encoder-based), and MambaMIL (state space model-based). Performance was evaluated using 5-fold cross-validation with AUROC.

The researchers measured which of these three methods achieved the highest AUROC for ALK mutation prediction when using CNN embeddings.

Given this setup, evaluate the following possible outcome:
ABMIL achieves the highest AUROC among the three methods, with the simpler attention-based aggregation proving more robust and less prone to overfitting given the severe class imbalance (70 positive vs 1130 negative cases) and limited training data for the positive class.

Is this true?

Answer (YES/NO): YES